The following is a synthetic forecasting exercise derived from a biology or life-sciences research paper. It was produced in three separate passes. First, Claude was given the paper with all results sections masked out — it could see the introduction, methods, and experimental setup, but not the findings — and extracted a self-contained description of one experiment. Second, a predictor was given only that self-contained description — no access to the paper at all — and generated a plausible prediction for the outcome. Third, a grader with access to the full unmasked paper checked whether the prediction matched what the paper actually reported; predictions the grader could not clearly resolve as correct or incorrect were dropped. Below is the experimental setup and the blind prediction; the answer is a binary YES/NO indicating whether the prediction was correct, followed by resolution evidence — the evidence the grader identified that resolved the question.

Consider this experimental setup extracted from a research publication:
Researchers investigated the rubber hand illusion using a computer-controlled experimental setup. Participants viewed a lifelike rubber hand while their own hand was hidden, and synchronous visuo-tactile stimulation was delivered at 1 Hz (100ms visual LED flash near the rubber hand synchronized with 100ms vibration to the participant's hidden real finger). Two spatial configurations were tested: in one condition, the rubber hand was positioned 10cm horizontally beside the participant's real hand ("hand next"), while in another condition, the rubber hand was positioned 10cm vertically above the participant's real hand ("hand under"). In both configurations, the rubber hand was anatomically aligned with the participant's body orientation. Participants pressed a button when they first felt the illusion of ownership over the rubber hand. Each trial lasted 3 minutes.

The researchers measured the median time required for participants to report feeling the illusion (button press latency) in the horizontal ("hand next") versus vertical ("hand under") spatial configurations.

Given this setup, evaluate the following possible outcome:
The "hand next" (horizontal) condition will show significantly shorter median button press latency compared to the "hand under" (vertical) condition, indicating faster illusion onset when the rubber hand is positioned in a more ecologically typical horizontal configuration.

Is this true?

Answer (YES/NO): NO